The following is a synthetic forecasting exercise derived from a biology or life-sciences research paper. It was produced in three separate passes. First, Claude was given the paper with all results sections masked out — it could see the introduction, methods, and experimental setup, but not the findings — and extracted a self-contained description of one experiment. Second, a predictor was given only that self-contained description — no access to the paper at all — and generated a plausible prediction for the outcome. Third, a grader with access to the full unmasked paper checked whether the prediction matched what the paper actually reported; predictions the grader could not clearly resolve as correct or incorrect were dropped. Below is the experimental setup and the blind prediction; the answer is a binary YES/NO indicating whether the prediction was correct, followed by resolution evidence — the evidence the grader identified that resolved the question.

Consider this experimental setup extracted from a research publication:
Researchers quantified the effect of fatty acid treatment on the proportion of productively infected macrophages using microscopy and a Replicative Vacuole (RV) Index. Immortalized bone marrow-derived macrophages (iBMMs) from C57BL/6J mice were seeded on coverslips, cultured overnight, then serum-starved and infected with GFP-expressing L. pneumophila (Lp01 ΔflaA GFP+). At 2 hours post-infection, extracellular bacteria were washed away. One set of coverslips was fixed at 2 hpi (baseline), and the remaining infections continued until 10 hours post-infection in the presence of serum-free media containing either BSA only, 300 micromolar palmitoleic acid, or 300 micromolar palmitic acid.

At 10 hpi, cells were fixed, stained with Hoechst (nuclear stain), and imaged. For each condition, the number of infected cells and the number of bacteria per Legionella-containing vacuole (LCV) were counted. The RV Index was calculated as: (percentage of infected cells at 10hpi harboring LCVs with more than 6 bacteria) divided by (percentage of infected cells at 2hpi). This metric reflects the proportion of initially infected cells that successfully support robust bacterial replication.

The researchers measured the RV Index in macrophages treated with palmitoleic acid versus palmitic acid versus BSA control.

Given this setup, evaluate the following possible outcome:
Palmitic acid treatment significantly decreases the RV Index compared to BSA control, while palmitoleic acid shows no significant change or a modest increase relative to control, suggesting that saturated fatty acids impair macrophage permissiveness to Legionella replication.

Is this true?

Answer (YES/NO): NO